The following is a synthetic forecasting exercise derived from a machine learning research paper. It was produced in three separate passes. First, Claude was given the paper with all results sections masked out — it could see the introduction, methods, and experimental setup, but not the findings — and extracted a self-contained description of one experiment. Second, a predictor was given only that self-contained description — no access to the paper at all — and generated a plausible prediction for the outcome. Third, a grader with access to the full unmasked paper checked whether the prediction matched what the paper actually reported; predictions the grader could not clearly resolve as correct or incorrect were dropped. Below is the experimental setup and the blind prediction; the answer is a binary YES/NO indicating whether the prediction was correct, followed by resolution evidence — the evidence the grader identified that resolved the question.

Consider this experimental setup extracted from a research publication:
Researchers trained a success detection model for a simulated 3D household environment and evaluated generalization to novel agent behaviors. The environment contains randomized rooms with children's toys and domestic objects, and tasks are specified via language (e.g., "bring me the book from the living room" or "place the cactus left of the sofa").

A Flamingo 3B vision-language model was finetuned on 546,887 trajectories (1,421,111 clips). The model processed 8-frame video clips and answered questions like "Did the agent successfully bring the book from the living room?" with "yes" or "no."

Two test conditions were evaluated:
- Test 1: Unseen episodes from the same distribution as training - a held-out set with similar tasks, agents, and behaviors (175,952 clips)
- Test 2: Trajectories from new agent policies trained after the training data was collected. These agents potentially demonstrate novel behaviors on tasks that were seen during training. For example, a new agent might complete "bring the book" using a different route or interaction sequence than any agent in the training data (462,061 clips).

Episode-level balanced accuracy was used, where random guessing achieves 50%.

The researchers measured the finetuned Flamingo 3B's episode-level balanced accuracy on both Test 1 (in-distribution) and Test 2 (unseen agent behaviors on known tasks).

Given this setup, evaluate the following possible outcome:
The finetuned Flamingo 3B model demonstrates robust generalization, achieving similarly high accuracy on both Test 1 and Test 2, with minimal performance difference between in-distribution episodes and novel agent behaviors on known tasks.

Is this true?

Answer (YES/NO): YES